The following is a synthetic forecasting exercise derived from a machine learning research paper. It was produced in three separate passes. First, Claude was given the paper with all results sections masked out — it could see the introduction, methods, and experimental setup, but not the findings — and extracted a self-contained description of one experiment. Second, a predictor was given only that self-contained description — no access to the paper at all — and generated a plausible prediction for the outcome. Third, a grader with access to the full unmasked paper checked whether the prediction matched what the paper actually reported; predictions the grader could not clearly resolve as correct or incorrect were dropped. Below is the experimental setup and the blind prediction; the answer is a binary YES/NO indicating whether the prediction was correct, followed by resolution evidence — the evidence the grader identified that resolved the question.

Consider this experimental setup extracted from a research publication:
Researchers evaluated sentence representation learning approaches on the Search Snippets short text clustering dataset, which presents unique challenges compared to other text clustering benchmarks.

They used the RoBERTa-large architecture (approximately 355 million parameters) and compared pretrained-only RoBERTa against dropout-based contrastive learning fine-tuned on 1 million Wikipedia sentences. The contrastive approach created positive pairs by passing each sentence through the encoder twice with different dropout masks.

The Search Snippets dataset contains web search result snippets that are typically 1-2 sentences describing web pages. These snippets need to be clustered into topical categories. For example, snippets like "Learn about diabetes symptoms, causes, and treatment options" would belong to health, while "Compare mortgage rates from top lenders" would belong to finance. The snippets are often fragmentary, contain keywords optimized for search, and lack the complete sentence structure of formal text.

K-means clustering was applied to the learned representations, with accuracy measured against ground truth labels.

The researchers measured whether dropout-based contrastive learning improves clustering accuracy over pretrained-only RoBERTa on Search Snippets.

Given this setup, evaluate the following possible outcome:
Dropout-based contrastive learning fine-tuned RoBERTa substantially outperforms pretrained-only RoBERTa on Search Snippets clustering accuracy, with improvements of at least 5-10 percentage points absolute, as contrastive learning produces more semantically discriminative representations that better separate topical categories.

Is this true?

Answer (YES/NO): NO